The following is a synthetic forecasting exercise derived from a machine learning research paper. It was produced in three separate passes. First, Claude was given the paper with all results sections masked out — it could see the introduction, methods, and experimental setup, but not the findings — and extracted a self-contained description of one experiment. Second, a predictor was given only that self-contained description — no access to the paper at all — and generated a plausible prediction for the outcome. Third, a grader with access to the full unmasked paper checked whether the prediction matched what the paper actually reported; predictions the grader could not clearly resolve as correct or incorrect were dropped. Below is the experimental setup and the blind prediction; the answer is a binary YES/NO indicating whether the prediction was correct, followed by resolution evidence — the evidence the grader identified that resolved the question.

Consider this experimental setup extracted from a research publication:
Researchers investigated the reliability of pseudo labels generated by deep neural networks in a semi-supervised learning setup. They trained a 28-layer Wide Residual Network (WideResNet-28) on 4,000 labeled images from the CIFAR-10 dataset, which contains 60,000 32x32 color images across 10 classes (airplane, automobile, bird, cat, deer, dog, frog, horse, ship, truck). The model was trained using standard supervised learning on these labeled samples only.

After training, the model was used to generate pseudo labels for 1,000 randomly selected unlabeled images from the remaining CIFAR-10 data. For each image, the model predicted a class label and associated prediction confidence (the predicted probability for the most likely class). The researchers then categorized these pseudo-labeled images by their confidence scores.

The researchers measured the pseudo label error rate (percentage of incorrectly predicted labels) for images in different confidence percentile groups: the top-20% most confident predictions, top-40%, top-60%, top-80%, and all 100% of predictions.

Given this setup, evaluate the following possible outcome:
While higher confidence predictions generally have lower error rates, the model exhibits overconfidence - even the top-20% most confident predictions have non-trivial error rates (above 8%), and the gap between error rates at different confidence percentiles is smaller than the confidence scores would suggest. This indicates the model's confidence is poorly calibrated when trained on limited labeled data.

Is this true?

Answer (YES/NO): NO